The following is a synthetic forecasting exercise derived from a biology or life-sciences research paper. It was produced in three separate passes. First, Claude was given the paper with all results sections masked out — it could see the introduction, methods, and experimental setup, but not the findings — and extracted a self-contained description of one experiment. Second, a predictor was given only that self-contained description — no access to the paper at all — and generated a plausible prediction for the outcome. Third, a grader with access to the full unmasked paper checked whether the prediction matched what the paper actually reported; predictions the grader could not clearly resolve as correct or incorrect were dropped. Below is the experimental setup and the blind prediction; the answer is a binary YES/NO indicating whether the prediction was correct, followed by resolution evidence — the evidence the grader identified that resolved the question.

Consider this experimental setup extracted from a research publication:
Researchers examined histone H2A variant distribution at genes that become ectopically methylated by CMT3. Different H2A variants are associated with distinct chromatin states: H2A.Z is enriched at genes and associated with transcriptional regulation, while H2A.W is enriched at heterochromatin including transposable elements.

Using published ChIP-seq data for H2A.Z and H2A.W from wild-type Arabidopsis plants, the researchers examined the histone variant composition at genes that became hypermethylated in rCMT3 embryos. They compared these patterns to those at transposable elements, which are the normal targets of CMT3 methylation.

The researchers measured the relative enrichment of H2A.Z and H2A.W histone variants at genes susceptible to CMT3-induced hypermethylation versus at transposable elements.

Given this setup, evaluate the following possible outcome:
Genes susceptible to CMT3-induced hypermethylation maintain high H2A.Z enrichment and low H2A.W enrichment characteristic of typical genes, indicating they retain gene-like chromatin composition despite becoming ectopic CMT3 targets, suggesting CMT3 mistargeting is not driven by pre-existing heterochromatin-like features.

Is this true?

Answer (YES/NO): NO